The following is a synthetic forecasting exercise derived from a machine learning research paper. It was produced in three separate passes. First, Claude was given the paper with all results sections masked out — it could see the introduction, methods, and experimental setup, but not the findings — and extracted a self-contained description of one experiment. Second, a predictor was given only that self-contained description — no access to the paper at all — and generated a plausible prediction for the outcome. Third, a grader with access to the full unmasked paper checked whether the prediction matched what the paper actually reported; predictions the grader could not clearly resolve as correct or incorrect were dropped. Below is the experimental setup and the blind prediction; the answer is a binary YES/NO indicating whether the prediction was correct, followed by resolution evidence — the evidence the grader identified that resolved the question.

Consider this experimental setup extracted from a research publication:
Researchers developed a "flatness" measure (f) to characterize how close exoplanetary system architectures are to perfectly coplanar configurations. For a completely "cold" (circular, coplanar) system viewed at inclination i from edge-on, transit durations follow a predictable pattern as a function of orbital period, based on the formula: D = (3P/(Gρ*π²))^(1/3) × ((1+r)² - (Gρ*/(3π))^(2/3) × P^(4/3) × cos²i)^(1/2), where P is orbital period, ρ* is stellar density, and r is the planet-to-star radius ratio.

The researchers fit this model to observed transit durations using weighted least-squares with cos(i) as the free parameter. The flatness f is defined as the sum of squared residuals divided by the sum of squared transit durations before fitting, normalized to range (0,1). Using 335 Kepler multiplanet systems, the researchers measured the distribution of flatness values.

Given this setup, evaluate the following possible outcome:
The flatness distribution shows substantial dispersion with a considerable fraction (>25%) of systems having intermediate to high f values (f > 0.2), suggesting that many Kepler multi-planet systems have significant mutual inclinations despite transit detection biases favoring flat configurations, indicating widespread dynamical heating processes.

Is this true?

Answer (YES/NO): NO